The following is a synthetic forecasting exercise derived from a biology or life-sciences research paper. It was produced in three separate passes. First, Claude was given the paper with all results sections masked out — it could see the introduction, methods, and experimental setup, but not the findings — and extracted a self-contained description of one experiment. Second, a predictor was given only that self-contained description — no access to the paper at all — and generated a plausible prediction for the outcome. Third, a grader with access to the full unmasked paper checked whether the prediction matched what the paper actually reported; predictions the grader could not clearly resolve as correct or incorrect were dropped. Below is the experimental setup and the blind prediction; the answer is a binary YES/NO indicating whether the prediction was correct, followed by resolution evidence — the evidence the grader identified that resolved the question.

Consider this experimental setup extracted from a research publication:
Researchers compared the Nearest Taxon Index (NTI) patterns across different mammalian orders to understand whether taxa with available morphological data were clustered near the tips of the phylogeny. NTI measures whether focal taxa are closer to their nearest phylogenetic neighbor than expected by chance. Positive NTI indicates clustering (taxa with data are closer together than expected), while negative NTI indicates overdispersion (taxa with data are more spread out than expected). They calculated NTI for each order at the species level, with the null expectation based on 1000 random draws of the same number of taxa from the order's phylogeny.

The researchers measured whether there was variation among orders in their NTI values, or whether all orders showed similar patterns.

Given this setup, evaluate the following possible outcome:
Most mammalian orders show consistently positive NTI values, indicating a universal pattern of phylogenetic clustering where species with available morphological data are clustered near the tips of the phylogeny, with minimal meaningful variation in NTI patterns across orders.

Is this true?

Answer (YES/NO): NO